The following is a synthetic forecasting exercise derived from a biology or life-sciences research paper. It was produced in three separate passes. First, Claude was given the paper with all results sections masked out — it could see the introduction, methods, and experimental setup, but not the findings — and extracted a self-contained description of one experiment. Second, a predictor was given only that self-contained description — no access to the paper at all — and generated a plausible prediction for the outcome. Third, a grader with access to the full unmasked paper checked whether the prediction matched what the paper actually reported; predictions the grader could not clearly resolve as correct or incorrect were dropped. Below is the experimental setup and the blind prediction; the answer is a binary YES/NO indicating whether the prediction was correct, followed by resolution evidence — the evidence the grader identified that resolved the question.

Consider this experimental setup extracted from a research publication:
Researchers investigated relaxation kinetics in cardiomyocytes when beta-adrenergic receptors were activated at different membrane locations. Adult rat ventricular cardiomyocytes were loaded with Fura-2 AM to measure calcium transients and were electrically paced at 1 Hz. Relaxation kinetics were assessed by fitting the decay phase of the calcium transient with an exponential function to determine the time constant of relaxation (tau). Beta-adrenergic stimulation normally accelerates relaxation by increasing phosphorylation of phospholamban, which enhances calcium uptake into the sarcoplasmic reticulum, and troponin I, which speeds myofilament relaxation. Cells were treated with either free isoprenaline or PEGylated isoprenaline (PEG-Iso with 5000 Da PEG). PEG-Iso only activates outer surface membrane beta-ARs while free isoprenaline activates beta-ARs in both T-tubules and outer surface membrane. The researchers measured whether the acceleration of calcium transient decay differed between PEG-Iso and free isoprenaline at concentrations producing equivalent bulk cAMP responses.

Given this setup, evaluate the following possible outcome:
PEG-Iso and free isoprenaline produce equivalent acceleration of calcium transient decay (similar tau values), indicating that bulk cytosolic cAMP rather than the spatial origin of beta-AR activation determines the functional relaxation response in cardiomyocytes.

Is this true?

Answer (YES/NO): YES